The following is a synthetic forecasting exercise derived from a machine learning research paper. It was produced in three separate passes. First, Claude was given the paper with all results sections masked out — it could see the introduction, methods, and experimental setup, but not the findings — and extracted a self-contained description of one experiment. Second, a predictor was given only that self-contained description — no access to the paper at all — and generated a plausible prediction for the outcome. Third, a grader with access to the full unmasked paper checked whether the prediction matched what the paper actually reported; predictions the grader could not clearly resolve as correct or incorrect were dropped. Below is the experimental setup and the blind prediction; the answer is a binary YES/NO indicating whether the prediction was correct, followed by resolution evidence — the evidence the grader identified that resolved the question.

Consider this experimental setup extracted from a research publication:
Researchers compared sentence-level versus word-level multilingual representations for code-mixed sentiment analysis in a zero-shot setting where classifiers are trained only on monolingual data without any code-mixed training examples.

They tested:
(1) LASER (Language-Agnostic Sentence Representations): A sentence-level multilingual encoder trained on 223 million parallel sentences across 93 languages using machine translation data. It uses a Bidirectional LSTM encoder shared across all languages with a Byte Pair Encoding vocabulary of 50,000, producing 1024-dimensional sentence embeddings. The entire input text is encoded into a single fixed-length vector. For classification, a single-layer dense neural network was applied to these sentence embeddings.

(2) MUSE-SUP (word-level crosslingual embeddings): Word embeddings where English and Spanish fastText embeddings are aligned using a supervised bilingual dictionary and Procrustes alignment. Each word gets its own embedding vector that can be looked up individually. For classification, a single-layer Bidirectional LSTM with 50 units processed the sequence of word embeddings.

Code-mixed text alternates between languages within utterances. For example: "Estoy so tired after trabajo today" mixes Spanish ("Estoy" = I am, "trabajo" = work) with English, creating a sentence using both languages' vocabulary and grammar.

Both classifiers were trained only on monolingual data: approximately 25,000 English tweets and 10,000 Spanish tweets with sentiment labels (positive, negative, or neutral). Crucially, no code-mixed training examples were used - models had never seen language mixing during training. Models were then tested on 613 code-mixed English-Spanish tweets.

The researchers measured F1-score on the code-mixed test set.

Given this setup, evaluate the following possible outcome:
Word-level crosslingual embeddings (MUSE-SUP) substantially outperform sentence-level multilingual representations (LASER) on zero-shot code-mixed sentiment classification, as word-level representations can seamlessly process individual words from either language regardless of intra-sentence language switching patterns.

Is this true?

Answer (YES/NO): NO